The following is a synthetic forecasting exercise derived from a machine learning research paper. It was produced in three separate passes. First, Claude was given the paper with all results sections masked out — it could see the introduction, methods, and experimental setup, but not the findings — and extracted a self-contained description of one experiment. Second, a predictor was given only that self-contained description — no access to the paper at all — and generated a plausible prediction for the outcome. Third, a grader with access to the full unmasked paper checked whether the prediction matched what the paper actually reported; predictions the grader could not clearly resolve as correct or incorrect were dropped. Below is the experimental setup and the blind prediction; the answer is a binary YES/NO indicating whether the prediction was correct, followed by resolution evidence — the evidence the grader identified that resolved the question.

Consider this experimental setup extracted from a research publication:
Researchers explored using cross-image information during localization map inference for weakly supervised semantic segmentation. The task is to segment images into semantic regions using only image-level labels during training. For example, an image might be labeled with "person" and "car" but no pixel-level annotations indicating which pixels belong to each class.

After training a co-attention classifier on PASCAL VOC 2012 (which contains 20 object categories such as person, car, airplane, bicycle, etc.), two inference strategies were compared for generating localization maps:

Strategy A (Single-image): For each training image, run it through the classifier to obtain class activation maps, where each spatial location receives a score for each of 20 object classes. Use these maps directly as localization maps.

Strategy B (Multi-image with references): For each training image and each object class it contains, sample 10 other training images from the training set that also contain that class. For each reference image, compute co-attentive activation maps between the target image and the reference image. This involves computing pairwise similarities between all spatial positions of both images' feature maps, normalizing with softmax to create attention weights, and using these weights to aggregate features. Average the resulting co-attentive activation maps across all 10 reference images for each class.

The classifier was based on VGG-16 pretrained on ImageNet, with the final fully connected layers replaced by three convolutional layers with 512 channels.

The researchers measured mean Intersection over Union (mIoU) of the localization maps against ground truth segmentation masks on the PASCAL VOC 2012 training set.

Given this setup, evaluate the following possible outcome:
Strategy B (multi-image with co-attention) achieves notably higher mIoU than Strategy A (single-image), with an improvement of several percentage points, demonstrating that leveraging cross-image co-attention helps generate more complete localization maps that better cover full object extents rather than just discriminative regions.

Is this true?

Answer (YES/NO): NO